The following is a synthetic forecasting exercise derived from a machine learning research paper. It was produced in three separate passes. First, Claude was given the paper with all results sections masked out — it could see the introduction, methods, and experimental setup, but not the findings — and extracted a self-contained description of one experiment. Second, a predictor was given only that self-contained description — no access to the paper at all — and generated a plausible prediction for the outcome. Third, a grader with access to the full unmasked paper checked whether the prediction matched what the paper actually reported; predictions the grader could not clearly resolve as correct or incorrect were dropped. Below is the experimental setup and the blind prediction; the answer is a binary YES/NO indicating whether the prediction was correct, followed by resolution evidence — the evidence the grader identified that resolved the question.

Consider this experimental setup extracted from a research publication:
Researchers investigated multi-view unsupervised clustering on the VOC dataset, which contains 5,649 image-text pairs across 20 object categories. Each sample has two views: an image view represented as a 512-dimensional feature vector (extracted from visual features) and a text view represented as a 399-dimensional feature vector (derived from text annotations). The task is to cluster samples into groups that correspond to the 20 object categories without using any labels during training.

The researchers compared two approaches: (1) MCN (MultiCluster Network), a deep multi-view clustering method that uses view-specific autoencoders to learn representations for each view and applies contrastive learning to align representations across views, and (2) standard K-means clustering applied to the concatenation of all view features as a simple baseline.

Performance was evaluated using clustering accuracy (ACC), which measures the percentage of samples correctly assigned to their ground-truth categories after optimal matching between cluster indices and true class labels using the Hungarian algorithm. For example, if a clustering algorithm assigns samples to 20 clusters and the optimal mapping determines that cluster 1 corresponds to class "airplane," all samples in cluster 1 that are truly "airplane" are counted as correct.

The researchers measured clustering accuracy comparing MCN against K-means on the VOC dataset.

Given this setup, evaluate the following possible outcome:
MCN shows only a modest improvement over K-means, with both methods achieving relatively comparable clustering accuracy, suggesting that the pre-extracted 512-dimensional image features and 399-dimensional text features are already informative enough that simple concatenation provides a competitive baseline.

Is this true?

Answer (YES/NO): NO